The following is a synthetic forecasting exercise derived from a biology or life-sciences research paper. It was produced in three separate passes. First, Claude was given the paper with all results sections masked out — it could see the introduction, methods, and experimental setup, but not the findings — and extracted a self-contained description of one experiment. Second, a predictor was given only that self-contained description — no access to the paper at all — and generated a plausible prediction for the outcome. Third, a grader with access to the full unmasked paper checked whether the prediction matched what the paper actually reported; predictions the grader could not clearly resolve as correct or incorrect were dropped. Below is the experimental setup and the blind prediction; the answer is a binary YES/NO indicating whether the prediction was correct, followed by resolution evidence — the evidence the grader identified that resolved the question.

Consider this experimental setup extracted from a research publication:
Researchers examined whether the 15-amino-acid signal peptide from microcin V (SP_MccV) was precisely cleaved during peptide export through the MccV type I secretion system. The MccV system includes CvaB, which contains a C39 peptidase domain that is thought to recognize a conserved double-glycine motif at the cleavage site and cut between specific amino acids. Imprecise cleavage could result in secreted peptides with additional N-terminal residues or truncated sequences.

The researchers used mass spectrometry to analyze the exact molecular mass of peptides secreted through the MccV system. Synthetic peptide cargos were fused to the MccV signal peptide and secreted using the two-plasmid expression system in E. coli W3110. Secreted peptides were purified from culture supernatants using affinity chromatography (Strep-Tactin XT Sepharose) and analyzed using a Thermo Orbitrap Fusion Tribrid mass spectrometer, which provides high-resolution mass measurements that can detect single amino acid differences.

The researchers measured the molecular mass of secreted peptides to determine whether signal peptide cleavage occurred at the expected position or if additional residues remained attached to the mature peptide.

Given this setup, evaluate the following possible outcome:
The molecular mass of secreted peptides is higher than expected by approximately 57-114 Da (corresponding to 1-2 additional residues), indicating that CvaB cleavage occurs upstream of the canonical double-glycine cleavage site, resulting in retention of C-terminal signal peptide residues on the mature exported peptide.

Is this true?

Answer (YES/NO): NO